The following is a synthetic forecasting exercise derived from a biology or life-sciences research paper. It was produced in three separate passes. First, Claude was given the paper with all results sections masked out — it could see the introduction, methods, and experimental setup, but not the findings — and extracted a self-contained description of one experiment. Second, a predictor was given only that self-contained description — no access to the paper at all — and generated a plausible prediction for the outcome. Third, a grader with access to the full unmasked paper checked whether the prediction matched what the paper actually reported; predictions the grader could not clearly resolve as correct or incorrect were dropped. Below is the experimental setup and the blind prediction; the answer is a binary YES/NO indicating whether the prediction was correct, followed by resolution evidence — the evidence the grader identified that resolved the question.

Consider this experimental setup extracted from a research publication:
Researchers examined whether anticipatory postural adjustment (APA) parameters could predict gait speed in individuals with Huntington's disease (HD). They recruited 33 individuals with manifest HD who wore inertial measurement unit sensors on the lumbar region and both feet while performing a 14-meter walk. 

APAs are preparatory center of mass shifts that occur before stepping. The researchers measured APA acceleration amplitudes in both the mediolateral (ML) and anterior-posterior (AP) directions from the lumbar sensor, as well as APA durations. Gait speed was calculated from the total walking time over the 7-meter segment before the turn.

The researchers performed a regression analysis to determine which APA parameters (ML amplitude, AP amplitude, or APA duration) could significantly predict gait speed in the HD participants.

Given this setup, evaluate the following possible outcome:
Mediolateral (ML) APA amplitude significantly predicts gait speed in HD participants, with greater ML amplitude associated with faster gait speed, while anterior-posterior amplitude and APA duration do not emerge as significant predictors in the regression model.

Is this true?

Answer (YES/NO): NO